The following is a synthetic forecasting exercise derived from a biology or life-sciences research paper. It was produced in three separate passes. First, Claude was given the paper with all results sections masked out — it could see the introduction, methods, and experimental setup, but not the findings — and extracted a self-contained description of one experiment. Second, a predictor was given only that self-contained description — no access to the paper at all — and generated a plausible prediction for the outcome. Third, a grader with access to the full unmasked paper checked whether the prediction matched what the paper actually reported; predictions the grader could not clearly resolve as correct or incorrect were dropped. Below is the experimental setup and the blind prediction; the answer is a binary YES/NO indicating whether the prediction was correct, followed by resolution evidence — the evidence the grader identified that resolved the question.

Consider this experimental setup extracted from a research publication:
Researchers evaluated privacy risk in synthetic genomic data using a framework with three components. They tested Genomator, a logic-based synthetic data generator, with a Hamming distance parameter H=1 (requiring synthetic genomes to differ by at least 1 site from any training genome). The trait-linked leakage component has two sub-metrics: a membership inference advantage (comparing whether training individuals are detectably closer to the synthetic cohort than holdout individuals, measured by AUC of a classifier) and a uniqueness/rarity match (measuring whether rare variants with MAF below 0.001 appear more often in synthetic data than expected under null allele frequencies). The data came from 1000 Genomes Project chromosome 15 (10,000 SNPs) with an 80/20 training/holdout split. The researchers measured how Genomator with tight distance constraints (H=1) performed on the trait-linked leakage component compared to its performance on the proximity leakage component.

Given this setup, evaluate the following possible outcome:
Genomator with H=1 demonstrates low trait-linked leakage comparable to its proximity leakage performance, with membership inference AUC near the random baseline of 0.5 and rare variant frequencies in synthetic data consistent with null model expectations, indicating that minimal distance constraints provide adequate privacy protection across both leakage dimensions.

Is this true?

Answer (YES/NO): NO